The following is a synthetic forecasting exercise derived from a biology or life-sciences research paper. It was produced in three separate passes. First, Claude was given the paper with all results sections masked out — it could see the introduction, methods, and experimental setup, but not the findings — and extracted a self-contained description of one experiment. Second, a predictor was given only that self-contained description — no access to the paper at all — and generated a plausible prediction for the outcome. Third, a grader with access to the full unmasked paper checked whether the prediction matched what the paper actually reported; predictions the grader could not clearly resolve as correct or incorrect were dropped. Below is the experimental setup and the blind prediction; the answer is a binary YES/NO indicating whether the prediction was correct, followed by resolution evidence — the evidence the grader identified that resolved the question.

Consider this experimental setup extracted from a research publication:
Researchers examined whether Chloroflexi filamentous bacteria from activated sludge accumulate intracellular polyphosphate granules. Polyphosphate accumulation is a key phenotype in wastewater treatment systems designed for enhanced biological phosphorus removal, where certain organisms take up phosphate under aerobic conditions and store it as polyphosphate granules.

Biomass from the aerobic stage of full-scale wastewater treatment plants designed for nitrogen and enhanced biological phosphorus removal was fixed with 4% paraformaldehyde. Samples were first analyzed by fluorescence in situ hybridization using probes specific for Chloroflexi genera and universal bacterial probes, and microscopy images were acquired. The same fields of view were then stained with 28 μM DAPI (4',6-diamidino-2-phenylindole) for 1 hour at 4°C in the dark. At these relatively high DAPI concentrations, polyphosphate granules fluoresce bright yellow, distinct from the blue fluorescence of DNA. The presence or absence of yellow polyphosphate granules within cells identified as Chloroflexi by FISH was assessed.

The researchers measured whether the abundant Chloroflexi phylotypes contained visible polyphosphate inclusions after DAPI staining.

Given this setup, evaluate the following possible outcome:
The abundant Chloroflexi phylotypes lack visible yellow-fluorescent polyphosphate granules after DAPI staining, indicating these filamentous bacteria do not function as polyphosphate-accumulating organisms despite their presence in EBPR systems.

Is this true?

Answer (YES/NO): YES